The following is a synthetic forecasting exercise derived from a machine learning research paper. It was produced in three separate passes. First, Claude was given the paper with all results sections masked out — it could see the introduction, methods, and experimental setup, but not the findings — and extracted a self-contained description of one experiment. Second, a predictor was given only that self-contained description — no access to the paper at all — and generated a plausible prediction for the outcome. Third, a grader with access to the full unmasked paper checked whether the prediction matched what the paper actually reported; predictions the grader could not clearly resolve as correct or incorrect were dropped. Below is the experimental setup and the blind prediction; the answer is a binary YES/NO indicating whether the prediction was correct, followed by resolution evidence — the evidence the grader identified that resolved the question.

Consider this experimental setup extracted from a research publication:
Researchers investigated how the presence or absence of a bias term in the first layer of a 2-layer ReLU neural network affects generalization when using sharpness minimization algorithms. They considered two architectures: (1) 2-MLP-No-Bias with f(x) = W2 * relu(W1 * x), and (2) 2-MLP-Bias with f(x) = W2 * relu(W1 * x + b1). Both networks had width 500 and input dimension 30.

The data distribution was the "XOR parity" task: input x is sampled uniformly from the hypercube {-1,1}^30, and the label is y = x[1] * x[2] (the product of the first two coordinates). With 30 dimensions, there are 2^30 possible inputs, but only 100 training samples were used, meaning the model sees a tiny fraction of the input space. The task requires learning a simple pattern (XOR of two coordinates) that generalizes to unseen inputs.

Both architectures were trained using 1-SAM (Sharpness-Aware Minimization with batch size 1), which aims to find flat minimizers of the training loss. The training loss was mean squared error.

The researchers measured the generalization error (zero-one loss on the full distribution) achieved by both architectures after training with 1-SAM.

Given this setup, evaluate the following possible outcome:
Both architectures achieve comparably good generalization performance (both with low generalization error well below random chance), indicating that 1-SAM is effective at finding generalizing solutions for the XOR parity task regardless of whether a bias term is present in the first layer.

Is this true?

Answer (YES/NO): NO